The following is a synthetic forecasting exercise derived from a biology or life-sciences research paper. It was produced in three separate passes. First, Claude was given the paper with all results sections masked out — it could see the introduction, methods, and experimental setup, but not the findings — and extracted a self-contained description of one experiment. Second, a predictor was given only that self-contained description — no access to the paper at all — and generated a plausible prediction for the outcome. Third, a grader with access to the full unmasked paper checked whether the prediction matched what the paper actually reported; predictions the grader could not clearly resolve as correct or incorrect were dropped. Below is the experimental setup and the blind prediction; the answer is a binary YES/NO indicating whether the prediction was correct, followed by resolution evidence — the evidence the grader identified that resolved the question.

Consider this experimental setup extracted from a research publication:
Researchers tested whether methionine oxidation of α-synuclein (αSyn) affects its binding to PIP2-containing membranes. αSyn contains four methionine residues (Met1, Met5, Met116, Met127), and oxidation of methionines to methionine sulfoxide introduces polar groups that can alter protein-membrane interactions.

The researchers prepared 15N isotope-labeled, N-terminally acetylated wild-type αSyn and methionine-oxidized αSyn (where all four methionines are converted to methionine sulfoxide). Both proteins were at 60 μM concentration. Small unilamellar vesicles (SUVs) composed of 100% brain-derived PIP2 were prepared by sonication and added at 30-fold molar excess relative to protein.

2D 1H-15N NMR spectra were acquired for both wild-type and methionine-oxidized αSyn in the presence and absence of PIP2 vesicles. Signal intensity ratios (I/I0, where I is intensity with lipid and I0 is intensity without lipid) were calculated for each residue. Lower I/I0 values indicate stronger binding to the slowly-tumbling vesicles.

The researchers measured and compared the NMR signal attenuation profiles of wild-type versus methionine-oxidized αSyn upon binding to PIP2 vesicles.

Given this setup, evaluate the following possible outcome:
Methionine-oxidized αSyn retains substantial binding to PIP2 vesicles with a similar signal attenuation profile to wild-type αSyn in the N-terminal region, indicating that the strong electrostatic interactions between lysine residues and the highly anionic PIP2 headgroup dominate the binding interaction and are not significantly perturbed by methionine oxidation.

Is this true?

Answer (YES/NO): NO